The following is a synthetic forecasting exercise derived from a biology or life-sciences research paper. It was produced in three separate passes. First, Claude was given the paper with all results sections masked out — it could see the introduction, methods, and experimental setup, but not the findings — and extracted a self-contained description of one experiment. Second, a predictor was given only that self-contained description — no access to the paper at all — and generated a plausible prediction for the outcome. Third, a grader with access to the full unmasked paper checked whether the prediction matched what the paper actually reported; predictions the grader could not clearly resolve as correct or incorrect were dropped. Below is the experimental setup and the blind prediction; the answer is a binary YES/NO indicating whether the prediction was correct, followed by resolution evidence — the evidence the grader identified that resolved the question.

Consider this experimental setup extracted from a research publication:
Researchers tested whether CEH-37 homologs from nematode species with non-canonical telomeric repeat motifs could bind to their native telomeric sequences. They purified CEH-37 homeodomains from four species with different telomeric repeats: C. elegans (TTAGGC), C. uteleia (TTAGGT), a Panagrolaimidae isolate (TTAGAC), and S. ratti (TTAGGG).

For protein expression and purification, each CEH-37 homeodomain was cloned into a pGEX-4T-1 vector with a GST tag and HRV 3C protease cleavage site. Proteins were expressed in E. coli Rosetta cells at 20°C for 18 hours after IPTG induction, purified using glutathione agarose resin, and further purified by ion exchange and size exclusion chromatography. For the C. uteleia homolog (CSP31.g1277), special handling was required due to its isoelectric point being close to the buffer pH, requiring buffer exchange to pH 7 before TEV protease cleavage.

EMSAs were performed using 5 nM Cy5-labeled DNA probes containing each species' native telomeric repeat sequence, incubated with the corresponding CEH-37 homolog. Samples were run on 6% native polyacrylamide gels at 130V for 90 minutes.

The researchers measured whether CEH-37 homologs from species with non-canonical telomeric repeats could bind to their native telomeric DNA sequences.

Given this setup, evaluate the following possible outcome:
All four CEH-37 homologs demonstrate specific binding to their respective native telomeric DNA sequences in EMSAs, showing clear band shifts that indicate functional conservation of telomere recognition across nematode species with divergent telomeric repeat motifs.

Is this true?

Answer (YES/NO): NO